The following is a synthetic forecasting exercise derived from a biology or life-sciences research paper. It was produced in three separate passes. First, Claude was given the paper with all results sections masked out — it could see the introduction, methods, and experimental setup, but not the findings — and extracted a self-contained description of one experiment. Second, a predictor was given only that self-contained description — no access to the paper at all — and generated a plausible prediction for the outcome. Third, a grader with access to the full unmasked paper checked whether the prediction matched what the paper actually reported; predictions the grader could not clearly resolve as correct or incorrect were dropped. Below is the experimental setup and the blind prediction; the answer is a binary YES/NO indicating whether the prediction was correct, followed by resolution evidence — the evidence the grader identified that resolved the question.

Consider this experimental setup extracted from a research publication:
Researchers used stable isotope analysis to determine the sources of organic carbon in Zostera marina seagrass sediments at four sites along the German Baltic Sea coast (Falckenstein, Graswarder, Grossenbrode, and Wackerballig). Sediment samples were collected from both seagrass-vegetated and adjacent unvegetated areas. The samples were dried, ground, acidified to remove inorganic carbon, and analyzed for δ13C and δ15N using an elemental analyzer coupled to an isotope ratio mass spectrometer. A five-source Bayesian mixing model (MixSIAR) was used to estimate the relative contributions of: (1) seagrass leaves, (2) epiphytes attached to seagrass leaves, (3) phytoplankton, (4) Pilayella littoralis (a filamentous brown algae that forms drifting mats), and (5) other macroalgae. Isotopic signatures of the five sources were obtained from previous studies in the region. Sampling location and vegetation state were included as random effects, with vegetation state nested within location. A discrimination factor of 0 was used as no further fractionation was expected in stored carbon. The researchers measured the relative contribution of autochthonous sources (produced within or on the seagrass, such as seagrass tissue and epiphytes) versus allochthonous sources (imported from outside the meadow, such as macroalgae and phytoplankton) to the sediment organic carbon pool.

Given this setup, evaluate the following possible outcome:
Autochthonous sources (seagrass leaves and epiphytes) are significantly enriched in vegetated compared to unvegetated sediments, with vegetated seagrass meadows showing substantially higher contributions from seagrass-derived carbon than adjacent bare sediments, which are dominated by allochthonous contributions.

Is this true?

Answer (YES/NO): NO